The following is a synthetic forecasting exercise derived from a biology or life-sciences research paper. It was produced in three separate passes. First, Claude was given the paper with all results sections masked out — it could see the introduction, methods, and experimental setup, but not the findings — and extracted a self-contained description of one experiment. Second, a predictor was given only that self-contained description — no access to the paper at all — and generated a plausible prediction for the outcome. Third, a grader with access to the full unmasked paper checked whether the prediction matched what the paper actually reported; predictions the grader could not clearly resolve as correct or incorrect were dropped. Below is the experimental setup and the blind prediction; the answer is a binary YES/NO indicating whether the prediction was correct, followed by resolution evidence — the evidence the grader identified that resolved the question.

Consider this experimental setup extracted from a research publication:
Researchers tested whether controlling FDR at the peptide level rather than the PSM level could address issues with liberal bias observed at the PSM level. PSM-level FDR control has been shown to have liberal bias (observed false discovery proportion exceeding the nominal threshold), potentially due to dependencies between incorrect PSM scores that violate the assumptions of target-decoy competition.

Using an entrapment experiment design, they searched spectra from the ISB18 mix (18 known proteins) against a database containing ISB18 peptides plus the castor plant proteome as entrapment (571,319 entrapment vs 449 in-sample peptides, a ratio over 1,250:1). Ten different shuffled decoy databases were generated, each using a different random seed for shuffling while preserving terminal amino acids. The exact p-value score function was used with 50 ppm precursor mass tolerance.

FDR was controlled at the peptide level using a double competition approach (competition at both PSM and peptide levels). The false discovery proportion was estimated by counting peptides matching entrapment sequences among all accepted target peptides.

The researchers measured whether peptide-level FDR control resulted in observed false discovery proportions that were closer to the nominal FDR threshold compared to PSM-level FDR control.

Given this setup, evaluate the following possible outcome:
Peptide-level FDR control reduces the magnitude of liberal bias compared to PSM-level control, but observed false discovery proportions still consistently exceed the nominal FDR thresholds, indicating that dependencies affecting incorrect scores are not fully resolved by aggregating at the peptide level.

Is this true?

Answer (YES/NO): NO